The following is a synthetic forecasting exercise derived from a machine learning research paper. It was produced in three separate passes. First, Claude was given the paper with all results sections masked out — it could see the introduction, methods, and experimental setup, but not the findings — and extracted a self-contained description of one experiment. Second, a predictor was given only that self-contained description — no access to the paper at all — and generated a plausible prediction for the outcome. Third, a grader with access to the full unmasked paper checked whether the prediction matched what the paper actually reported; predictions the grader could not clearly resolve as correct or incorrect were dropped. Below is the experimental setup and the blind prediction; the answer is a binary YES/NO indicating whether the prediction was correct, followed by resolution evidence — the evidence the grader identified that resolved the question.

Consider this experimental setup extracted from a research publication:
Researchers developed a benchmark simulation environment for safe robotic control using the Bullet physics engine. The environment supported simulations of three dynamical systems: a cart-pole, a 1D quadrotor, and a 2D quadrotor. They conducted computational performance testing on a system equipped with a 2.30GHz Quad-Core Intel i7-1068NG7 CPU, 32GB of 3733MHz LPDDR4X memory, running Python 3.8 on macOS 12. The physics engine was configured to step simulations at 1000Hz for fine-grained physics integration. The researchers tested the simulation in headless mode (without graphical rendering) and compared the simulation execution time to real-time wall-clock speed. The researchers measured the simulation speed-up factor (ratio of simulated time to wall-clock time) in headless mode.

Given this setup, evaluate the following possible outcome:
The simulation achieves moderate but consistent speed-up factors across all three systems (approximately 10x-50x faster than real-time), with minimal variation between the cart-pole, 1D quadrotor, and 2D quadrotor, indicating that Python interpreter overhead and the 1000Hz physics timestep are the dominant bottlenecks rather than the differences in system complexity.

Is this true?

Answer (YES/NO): NO